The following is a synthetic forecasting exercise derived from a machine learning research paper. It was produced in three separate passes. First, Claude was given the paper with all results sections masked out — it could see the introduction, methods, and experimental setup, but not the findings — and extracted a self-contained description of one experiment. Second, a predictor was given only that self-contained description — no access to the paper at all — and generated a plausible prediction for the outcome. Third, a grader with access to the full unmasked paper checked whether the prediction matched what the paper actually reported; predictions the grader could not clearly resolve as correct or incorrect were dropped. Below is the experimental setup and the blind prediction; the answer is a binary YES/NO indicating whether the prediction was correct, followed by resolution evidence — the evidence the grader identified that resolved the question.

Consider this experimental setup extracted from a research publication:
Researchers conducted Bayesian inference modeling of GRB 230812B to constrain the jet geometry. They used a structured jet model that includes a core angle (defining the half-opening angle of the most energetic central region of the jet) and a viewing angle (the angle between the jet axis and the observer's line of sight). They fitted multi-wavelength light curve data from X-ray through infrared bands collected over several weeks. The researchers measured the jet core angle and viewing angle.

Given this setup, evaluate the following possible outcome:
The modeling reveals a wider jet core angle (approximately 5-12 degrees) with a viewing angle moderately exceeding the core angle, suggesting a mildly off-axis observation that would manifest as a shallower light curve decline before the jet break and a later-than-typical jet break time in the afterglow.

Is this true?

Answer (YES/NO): NO